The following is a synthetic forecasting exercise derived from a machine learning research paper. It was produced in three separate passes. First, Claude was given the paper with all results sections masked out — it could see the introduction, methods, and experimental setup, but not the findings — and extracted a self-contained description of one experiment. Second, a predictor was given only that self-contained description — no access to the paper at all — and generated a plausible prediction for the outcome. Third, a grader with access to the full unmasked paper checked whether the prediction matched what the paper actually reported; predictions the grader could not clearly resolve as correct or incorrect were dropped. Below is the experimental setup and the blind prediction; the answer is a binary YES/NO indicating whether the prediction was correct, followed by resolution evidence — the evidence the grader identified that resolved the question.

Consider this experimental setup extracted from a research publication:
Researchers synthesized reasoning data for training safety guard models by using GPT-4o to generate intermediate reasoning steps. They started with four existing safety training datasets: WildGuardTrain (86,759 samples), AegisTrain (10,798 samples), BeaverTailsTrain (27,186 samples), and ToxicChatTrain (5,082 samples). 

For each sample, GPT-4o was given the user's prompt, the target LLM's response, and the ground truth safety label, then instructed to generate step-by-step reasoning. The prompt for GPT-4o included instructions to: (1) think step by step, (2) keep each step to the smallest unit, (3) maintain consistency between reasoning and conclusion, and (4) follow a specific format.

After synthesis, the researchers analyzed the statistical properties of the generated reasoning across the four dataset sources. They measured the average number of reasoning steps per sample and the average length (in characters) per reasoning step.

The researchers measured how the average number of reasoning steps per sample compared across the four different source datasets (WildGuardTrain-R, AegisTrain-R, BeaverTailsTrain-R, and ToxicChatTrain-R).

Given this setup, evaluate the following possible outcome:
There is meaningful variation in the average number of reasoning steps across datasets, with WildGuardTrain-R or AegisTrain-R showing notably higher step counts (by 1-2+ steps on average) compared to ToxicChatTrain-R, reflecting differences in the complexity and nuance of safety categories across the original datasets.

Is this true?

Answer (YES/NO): NO